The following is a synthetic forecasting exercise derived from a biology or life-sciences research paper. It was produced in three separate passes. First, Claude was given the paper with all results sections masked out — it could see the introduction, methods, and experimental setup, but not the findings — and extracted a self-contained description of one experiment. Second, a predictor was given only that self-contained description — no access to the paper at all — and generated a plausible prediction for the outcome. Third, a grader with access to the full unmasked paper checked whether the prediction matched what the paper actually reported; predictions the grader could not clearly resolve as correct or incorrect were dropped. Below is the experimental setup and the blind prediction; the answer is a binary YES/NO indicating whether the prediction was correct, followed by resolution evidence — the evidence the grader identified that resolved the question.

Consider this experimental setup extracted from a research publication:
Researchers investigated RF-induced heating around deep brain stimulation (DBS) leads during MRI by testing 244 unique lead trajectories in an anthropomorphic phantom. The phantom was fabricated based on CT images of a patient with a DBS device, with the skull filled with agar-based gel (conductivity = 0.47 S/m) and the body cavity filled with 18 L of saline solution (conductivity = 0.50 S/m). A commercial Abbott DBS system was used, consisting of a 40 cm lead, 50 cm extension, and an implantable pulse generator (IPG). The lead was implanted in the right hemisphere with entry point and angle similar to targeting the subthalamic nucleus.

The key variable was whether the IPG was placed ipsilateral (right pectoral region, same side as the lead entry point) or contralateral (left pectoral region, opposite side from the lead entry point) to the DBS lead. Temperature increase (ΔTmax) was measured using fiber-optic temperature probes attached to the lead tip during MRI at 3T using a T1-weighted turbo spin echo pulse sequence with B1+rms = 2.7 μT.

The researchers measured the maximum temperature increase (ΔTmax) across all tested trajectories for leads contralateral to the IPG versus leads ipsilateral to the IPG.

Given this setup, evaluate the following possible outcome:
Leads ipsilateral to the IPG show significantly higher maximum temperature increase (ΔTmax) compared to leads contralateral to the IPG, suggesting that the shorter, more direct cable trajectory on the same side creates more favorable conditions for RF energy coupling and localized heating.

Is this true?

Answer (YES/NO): NO